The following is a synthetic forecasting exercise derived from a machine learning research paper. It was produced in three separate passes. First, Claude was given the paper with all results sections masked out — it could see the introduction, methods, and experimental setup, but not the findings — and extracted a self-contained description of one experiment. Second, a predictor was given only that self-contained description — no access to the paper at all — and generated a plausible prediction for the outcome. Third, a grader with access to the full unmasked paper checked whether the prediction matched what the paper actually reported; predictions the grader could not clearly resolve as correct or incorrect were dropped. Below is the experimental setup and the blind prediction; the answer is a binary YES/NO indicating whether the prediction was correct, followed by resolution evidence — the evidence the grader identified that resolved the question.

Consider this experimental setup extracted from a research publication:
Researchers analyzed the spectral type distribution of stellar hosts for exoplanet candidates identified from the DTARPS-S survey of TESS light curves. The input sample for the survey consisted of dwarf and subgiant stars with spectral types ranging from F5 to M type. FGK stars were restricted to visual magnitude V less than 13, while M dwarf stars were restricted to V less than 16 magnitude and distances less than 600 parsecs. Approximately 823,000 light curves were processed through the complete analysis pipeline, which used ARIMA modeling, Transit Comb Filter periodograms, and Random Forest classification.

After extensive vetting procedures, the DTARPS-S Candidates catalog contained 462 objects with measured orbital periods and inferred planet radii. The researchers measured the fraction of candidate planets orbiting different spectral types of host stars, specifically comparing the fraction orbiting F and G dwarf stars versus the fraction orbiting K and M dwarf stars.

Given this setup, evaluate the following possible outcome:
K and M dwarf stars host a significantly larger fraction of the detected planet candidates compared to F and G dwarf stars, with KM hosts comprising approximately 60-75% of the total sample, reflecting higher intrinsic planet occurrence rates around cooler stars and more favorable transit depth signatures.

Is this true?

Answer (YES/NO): NO